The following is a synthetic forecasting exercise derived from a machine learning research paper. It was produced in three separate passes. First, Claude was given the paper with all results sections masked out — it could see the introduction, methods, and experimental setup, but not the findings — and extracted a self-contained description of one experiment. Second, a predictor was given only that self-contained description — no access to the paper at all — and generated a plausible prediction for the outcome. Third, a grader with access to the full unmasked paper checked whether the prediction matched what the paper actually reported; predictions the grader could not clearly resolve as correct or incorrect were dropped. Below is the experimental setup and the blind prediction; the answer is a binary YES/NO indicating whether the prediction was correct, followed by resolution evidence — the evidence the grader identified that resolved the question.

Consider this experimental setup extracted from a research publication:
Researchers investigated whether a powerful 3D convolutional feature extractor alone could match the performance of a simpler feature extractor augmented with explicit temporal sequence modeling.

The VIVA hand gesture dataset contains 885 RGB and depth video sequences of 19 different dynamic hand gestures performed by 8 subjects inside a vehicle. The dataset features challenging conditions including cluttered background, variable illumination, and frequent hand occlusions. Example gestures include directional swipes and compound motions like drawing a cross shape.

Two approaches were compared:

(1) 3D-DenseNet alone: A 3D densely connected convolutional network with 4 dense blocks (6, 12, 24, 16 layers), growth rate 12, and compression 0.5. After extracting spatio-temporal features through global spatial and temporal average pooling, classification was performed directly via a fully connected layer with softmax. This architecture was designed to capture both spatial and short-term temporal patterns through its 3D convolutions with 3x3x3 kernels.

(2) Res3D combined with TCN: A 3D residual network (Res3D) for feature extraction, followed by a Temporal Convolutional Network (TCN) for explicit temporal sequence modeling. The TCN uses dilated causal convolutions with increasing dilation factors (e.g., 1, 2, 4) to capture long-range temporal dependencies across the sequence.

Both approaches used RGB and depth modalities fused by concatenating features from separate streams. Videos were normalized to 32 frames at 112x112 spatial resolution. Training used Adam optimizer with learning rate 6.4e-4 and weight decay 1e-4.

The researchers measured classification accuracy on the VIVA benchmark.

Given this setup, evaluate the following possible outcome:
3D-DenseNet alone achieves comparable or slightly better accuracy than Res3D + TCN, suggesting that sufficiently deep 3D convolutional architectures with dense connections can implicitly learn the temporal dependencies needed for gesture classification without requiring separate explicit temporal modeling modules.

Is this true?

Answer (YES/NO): YES